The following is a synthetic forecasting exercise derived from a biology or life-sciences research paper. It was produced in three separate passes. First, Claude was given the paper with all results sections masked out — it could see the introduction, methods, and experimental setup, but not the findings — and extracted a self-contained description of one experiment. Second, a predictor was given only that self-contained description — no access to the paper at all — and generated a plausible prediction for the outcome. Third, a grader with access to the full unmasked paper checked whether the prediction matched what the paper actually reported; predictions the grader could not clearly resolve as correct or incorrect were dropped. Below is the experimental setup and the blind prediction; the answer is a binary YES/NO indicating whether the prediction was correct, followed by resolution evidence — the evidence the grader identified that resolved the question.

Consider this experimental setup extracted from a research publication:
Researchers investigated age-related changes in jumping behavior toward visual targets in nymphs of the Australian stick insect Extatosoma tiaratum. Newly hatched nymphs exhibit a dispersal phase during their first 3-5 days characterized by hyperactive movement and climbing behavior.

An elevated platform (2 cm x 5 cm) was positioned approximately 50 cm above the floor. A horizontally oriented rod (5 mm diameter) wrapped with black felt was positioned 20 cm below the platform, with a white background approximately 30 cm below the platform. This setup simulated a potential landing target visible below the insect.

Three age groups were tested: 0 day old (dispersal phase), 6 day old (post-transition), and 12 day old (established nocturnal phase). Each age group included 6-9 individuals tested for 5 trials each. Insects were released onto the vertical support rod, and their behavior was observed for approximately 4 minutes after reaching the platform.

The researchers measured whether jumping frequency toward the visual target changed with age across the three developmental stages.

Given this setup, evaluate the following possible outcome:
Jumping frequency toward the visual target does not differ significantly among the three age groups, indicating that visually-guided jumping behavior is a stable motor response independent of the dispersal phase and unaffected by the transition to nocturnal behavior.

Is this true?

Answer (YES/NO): NO